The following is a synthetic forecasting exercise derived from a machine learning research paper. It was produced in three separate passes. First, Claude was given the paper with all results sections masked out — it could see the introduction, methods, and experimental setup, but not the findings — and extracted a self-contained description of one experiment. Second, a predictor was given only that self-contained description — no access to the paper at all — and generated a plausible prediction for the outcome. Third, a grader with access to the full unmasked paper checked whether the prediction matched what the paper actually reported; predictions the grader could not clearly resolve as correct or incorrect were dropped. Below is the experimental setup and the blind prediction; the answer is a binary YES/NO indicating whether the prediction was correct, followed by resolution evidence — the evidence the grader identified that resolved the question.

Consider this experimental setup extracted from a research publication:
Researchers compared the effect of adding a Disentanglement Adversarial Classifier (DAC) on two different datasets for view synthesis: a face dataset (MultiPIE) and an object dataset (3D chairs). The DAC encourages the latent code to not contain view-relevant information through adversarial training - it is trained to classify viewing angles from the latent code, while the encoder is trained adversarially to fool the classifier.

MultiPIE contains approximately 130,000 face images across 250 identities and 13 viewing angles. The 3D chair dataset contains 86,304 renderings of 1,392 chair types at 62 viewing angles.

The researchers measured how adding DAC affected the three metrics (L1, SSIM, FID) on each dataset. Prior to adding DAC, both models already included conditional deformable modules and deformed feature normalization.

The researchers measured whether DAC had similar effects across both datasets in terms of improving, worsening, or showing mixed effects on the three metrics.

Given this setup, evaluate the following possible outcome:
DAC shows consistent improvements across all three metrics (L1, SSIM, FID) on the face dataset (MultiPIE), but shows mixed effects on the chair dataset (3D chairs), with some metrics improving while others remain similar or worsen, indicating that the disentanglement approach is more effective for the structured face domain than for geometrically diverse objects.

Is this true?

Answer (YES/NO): NO